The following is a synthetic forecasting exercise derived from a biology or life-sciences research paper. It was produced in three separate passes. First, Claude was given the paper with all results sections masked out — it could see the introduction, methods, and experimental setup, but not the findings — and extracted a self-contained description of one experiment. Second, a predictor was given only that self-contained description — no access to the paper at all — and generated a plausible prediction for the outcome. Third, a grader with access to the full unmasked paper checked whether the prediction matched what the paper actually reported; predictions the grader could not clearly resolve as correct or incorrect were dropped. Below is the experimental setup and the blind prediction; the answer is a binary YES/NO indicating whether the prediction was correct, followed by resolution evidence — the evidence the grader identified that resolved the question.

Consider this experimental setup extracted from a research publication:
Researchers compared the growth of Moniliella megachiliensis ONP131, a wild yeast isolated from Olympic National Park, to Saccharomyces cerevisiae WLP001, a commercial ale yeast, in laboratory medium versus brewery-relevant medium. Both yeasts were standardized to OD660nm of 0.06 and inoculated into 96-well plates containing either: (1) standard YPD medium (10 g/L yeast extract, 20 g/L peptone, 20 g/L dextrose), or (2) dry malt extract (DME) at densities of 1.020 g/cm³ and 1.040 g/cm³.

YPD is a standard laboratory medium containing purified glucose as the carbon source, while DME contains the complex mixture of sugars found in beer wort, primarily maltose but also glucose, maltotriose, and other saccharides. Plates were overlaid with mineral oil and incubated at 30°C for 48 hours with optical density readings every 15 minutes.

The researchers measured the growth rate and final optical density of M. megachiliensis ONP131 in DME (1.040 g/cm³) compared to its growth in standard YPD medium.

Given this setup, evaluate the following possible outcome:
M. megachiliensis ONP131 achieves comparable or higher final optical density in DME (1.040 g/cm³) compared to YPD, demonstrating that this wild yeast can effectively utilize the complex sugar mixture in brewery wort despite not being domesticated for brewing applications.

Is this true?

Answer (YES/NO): NO